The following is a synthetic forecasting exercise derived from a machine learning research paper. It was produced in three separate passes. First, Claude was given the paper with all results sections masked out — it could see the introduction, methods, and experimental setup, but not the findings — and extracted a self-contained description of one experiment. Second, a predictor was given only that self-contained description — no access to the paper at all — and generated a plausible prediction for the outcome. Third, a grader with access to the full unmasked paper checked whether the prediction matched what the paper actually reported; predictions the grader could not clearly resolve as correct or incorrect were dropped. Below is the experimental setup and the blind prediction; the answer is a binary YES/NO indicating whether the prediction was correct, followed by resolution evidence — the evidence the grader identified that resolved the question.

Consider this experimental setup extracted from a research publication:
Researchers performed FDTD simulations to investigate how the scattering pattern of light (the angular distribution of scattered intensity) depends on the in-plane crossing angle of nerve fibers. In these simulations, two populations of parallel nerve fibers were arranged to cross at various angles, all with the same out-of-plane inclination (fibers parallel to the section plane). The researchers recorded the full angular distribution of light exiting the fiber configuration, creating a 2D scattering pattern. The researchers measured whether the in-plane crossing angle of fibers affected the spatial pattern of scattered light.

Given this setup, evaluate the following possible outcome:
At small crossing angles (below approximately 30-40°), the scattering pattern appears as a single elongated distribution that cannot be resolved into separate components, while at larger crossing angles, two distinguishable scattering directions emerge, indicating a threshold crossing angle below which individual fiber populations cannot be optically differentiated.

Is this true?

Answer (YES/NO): NO